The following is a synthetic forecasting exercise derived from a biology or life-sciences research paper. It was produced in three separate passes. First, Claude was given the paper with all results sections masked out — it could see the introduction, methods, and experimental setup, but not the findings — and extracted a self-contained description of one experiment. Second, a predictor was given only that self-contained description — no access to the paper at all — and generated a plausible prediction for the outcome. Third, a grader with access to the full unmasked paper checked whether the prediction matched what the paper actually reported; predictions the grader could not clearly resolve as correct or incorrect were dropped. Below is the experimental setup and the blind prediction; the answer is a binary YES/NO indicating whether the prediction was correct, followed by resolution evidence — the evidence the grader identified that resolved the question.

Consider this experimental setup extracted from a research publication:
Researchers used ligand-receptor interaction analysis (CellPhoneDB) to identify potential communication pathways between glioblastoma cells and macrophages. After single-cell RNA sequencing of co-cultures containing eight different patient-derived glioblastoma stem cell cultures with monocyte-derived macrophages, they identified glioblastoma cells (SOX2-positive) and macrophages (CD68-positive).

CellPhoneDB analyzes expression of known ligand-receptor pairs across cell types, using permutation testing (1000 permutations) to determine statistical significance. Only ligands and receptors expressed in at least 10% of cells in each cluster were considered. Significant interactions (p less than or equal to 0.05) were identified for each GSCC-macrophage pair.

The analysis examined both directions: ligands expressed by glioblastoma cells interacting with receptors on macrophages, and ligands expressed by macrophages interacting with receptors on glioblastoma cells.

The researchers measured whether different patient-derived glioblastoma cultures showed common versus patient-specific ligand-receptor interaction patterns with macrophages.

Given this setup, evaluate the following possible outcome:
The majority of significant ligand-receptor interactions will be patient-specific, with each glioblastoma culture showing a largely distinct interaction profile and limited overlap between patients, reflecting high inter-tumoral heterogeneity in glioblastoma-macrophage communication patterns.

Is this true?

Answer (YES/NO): NO